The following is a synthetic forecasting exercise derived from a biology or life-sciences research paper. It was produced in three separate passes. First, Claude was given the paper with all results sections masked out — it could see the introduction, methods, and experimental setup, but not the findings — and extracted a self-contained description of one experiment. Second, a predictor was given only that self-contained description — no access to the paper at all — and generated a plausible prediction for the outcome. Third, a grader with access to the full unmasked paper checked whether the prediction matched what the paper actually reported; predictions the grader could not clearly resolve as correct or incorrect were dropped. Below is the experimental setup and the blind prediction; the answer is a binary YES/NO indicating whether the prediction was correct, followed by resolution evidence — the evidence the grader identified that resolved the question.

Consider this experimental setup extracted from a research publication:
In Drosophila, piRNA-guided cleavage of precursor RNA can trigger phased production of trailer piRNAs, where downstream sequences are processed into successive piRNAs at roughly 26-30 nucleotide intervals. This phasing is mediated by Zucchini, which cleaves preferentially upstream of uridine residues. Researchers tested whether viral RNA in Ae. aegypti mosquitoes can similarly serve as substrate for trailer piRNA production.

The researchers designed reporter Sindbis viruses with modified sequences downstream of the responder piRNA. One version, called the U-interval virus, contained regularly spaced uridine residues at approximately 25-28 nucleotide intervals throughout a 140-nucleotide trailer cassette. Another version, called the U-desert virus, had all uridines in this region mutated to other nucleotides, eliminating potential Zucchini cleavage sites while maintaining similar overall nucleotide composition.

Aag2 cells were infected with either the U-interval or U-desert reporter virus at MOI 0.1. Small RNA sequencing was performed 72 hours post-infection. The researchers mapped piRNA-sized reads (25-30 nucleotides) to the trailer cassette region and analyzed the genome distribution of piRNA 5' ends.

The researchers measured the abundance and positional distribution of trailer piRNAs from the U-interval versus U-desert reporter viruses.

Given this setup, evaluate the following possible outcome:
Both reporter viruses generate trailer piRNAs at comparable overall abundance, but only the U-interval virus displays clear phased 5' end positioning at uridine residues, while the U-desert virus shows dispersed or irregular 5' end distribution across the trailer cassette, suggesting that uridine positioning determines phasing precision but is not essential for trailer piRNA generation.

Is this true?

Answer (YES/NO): NO